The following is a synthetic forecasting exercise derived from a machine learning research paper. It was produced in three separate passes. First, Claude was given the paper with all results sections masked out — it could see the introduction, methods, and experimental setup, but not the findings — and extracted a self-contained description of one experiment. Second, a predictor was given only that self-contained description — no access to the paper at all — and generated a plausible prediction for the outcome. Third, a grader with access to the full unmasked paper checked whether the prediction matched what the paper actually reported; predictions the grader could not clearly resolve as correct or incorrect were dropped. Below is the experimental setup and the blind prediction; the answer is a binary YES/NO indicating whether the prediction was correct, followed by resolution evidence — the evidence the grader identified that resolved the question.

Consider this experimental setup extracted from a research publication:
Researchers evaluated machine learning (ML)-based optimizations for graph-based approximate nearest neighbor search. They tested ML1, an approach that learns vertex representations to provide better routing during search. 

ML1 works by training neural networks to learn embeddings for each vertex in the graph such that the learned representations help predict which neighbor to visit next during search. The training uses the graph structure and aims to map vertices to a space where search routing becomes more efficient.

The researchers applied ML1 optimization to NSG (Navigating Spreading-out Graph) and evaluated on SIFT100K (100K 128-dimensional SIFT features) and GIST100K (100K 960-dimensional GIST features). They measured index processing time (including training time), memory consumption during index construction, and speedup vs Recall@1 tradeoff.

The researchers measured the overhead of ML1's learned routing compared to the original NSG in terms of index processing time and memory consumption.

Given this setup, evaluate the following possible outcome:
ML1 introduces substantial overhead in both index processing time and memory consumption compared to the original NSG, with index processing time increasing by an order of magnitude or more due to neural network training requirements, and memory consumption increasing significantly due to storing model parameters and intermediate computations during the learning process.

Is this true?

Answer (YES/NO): YES